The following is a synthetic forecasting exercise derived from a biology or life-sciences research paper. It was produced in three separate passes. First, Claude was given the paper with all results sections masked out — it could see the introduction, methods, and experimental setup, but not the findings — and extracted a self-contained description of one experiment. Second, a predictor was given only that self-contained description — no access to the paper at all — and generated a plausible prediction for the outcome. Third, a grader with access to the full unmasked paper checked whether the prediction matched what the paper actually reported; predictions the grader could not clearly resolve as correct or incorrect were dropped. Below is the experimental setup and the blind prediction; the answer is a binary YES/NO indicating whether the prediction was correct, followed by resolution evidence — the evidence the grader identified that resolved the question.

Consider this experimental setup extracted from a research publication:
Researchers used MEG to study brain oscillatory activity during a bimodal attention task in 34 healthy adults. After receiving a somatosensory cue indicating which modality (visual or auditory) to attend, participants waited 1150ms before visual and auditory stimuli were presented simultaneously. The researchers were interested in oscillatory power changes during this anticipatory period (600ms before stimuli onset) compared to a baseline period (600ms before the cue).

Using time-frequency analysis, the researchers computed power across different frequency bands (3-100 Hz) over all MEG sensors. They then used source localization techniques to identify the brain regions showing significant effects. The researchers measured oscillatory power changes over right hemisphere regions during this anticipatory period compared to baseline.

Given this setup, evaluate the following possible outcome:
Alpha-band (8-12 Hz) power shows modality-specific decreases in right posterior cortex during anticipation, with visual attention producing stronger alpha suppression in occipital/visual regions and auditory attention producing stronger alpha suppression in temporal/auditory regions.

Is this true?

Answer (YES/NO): NO